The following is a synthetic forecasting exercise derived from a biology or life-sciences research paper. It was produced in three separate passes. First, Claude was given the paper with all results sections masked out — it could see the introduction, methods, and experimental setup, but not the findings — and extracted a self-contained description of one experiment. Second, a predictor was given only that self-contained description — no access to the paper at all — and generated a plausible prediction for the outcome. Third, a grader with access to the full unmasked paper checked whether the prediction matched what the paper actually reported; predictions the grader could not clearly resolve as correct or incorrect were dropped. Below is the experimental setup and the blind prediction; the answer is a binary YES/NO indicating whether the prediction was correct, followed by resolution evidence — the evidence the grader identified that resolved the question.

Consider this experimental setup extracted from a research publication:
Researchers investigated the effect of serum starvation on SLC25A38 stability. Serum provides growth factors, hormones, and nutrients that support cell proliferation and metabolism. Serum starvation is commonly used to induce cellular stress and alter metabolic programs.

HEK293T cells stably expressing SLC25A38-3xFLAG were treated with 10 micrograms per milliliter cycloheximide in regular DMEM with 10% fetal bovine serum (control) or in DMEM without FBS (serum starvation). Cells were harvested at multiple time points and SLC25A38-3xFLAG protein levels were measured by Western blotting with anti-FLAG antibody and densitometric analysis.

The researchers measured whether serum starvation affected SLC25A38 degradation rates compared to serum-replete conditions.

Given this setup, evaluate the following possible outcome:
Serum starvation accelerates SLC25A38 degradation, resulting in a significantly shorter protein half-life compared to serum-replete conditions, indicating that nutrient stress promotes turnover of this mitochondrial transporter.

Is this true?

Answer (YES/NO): NO